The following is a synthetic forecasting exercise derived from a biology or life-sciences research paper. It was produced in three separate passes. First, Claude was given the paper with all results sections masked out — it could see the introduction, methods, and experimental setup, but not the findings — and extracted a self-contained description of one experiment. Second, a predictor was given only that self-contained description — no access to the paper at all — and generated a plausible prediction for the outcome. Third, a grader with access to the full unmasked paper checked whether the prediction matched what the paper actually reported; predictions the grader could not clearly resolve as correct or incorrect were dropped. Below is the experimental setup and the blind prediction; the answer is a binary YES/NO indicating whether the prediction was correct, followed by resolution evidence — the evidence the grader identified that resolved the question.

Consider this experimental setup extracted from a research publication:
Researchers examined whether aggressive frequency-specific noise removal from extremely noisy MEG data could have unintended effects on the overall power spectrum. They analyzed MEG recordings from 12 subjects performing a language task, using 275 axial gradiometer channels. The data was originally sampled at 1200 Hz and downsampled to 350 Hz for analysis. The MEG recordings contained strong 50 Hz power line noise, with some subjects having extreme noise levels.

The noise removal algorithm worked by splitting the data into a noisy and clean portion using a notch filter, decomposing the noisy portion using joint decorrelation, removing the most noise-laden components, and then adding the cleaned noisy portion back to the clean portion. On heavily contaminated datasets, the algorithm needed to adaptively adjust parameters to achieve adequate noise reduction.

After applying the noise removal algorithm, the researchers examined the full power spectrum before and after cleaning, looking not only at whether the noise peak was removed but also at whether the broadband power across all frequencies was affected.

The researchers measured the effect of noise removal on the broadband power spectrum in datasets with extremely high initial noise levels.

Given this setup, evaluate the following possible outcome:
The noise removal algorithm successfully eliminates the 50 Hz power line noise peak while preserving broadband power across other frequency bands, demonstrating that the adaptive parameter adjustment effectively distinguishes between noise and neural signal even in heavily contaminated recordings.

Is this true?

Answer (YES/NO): NO